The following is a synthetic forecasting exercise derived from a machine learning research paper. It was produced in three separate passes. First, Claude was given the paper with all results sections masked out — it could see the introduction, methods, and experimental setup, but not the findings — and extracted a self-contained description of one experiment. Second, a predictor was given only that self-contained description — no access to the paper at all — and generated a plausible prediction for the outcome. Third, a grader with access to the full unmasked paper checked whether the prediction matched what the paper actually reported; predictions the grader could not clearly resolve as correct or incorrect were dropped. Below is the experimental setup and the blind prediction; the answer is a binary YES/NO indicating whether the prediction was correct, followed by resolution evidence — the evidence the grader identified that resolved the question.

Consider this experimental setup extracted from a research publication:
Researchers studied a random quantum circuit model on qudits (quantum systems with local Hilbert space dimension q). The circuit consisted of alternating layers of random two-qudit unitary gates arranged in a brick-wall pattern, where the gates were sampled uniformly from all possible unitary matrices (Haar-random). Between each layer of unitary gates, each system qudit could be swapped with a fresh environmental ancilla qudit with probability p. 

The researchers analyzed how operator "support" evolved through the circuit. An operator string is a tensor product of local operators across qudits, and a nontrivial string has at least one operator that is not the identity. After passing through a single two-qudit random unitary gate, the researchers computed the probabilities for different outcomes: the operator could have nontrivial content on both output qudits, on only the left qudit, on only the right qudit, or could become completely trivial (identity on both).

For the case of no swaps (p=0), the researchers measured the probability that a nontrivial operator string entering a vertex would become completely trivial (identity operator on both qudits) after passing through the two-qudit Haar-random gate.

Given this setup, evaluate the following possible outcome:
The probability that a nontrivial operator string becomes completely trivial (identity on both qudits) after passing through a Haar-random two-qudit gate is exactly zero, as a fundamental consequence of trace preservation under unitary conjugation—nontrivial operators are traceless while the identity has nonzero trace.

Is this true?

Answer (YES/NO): YES